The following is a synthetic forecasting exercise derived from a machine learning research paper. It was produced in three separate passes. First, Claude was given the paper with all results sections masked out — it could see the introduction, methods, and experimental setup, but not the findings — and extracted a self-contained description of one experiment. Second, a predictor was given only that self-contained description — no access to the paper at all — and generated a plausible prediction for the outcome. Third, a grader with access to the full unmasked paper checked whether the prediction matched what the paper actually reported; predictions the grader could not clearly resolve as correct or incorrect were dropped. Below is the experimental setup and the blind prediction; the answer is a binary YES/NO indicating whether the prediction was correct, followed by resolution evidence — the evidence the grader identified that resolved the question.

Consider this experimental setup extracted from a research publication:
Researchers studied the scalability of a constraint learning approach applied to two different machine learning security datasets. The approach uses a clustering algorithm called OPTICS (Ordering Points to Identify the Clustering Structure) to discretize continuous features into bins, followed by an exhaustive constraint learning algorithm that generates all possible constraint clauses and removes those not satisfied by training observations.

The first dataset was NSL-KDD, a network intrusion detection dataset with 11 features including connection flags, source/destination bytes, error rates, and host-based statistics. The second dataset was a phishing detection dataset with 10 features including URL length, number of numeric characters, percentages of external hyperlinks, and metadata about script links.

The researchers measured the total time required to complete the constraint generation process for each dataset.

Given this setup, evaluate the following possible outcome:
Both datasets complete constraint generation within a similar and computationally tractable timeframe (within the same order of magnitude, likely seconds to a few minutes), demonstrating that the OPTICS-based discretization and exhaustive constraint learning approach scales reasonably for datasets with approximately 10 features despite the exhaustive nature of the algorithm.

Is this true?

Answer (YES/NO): NO